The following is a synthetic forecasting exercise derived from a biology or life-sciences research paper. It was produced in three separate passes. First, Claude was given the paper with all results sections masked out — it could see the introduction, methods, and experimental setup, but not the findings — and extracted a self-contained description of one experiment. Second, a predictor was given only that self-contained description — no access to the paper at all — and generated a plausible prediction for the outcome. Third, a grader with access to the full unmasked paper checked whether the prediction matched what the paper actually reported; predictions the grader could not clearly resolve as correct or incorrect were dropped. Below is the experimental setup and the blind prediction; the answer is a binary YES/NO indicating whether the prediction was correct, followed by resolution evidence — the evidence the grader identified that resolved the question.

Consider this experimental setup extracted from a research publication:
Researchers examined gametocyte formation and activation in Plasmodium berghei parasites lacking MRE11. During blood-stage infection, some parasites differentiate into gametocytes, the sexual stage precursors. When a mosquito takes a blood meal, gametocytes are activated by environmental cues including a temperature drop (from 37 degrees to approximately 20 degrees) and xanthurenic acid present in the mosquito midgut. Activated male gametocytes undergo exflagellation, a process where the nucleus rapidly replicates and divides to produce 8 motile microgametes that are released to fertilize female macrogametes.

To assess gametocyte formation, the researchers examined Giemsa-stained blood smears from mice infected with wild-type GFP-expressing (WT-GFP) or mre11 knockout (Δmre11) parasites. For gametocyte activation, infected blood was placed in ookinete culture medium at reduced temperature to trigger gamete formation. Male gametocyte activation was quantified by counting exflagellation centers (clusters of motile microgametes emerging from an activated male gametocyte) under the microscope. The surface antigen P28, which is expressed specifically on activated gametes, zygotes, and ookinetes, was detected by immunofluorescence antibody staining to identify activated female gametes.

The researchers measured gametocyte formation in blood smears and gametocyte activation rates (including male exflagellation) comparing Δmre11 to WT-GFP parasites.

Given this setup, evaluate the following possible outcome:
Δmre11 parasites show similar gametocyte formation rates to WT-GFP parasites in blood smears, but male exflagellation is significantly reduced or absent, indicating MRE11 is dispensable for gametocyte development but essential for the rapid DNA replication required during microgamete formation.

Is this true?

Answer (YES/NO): NO